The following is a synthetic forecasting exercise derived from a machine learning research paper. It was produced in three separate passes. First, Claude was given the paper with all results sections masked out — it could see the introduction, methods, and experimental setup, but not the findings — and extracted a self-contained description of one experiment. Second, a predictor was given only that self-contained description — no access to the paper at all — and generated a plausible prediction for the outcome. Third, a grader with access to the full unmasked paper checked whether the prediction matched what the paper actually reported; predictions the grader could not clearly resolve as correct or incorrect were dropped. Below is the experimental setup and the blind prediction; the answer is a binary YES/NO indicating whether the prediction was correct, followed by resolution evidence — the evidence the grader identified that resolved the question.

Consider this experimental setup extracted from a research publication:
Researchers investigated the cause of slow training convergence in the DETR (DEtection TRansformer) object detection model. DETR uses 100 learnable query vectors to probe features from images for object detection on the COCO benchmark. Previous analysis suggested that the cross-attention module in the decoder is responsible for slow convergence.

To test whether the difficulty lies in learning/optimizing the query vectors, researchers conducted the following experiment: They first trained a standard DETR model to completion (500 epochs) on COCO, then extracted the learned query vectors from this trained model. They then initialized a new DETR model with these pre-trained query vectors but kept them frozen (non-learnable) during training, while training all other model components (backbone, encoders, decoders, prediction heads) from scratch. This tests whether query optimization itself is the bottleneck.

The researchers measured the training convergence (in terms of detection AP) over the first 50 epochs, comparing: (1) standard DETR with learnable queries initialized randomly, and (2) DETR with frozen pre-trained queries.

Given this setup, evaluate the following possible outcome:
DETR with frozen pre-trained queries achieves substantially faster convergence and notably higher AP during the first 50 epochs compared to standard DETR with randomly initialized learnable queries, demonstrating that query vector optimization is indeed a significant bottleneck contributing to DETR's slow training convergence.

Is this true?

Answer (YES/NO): NO